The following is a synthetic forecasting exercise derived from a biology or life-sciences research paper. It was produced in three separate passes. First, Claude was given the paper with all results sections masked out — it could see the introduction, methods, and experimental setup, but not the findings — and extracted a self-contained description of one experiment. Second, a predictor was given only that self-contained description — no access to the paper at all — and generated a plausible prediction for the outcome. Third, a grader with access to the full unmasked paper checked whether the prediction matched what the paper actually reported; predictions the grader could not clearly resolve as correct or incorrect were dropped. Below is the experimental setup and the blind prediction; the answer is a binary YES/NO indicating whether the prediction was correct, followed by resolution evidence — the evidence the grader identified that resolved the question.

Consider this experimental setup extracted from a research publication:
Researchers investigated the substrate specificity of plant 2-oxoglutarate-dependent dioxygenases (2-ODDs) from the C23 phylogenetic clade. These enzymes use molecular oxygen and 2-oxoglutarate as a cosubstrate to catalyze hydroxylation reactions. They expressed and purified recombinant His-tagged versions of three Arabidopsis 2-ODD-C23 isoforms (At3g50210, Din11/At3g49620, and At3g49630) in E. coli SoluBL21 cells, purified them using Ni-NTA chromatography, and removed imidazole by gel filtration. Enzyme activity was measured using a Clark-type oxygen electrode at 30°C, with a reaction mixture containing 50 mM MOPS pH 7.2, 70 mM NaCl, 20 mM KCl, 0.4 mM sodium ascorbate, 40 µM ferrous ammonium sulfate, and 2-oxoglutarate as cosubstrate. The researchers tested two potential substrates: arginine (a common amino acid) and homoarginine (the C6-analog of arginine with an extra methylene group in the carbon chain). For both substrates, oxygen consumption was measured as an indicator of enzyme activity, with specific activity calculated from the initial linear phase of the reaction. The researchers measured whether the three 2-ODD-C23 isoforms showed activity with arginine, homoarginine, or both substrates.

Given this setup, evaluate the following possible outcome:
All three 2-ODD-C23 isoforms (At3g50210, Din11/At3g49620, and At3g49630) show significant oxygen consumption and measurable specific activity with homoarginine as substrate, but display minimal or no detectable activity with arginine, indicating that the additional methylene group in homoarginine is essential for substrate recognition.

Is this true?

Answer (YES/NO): NO